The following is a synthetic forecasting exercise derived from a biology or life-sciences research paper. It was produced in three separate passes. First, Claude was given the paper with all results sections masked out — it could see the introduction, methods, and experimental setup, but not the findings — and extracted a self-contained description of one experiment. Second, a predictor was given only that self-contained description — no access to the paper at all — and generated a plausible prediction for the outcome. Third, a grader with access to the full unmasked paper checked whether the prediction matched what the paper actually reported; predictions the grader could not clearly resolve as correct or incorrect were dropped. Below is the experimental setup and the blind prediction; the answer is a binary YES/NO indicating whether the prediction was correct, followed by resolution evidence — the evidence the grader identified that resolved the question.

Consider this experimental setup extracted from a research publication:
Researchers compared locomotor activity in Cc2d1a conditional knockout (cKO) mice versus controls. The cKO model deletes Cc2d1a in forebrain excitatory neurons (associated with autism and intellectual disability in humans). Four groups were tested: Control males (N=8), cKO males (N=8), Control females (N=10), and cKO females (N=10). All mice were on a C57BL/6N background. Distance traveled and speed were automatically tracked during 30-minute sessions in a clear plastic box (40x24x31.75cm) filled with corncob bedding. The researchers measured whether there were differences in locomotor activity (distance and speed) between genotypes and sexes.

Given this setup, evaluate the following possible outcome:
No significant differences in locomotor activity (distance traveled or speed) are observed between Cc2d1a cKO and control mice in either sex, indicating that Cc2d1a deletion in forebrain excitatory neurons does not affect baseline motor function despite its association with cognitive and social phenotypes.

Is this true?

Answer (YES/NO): YES